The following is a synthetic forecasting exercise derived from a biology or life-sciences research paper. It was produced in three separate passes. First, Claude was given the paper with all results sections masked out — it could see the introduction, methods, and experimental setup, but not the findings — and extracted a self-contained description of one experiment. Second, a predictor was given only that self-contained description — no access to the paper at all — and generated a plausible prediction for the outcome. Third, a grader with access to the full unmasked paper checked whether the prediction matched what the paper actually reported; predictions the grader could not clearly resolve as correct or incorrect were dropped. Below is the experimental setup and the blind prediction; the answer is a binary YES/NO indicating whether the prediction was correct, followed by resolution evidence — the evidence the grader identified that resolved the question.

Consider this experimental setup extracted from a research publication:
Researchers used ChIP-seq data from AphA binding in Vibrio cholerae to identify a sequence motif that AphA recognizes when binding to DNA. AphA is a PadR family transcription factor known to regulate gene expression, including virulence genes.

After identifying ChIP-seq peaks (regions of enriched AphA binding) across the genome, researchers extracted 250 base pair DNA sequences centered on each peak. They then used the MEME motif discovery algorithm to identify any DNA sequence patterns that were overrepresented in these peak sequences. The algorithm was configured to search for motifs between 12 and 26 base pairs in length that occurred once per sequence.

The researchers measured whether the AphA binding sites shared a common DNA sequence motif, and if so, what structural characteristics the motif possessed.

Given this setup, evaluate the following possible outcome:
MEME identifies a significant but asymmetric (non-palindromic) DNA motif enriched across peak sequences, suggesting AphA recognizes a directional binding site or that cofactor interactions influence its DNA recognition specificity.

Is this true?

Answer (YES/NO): NO